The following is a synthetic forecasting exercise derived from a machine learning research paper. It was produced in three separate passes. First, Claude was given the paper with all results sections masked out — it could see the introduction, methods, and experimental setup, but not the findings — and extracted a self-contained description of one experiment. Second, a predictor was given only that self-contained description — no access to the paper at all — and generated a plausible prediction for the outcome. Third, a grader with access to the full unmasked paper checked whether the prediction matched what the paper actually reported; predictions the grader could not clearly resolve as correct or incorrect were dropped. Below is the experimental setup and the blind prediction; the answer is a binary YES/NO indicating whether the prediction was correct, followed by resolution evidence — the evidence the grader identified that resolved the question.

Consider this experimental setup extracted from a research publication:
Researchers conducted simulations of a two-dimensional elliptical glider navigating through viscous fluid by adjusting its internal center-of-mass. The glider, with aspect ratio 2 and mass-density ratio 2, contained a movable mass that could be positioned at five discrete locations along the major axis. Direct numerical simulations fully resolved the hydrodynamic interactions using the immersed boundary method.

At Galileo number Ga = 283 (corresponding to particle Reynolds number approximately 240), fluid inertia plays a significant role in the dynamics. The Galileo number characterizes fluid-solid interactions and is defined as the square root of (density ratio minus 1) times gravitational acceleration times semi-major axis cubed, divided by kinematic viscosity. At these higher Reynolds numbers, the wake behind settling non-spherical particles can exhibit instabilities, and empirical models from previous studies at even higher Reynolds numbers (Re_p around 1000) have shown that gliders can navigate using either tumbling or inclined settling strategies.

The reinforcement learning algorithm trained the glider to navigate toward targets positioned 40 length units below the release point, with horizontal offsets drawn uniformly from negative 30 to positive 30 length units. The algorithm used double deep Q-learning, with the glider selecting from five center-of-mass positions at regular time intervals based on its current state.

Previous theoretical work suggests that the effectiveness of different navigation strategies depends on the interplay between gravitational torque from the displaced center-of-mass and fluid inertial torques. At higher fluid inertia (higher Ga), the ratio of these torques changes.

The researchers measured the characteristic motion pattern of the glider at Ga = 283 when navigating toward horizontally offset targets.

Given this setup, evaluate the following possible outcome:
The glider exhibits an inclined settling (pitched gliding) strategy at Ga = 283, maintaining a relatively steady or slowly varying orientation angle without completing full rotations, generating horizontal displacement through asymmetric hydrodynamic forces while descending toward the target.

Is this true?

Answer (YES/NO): NO